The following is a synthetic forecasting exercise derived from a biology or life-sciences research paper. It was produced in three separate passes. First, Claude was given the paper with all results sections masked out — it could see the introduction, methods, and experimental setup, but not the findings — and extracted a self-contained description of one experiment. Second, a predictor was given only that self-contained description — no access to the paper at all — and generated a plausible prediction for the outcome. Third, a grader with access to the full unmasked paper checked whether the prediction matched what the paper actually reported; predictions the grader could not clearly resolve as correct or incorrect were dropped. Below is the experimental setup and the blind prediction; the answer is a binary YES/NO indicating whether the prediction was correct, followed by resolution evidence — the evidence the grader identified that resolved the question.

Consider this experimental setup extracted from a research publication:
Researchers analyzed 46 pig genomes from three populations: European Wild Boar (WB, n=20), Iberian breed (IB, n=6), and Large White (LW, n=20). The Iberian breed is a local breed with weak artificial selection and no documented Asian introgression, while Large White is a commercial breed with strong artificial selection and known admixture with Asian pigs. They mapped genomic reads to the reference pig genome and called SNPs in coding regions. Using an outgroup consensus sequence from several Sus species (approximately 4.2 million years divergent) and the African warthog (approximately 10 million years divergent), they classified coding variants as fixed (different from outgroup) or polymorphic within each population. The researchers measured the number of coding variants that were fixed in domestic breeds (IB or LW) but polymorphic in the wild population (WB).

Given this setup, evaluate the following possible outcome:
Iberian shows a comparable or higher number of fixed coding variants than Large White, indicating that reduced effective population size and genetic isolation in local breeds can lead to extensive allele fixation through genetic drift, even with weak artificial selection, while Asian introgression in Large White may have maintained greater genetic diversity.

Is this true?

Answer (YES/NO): YES